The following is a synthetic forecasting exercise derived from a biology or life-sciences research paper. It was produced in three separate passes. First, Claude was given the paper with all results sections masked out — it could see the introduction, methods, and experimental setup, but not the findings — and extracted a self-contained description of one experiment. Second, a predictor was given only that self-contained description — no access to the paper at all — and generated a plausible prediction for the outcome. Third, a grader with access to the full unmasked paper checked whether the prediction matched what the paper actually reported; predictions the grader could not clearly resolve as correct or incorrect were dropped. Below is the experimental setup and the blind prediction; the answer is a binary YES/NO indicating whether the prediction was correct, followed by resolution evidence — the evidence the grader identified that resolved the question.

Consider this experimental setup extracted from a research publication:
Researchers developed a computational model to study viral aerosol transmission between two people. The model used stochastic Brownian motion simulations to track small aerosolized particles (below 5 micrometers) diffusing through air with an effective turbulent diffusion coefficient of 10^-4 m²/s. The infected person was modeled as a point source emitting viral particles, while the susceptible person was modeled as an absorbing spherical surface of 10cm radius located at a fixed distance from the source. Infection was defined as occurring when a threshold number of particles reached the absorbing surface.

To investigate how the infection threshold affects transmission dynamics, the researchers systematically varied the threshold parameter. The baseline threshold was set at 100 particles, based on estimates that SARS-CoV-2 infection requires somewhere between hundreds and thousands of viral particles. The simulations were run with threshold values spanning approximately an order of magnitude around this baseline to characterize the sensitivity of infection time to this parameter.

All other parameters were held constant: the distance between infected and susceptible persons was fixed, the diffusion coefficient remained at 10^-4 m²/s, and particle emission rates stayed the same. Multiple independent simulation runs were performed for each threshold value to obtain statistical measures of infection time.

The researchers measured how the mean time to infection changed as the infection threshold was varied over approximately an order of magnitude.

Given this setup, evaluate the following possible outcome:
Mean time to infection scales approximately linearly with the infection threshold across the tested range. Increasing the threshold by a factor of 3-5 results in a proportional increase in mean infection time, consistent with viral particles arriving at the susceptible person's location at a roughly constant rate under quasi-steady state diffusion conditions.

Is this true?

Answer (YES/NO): NO